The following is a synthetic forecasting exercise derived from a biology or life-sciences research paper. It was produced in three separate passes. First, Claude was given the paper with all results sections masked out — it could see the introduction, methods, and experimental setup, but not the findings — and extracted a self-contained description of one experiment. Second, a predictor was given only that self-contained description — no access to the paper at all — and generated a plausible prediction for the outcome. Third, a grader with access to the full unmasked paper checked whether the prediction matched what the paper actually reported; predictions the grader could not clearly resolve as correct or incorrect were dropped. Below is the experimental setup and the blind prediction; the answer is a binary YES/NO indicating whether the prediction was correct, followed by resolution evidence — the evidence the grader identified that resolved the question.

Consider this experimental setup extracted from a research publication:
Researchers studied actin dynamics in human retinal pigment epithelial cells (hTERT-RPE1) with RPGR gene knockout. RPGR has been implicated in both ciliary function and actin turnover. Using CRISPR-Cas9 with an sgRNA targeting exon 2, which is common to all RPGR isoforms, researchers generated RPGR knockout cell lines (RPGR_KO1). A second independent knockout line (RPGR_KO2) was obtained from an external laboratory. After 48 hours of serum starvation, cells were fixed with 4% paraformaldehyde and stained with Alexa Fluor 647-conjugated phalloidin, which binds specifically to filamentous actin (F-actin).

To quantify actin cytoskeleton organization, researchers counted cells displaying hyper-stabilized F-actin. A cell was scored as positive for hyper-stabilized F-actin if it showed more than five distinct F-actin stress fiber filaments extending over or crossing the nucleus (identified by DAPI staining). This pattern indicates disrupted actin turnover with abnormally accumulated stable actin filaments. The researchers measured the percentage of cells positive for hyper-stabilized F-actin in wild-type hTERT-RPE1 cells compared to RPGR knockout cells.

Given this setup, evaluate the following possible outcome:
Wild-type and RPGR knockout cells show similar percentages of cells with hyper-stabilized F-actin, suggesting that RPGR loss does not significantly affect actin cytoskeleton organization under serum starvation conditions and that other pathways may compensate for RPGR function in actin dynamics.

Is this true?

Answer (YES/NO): NO